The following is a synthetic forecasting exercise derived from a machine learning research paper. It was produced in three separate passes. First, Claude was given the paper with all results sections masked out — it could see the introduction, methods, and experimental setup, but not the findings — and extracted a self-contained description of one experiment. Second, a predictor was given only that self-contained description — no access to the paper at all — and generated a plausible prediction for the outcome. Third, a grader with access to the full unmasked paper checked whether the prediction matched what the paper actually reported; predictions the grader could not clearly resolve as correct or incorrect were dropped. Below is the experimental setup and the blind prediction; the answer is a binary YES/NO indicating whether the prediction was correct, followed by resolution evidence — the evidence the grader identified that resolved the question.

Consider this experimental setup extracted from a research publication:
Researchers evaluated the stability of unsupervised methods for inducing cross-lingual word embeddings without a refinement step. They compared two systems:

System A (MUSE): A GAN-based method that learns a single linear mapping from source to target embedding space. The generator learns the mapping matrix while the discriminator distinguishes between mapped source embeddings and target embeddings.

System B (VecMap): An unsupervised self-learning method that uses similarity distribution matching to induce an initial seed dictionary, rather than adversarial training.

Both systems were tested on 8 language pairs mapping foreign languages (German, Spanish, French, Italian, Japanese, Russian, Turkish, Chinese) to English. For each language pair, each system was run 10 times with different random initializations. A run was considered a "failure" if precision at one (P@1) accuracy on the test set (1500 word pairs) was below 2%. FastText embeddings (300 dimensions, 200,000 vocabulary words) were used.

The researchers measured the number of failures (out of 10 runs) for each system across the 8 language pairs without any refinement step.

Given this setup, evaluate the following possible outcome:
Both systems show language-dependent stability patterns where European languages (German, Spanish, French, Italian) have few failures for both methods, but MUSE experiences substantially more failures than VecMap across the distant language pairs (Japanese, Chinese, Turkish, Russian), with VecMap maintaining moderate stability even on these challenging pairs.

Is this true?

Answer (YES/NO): NO